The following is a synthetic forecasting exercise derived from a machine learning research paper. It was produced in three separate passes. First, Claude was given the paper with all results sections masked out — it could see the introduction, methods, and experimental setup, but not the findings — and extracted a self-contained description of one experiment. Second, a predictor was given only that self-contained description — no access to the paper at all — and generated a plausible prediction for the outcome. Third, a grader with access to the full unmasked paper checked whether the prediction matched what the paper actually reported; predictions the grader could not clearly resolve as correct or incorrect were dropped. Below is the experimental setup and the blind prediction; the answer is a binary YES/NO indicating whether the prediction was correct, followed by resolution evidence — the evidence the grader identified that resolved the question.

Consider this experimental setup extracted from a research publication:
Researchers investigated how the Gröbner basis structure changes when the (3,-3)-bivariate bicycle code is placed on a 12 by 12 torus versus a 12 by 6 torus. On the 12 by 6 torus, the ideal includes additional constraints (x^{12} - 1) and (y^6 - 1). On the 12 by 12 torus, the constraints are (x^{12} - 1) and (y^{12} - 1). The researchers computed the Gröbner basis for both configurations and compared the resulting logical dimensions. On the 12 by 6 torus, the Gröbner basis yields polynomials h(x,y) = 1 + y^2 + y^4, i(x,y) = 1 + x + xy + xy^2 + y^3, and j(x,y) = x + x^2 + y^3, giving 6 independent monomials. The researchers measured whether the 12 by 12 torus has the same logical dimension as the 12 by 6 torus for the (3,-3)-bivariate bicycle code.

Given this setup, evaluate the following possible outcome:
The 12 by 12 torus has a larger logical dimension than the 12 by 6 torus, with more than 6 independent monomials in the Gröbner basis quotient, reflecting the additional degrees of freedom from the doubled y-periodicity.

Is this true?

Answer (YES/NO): NO